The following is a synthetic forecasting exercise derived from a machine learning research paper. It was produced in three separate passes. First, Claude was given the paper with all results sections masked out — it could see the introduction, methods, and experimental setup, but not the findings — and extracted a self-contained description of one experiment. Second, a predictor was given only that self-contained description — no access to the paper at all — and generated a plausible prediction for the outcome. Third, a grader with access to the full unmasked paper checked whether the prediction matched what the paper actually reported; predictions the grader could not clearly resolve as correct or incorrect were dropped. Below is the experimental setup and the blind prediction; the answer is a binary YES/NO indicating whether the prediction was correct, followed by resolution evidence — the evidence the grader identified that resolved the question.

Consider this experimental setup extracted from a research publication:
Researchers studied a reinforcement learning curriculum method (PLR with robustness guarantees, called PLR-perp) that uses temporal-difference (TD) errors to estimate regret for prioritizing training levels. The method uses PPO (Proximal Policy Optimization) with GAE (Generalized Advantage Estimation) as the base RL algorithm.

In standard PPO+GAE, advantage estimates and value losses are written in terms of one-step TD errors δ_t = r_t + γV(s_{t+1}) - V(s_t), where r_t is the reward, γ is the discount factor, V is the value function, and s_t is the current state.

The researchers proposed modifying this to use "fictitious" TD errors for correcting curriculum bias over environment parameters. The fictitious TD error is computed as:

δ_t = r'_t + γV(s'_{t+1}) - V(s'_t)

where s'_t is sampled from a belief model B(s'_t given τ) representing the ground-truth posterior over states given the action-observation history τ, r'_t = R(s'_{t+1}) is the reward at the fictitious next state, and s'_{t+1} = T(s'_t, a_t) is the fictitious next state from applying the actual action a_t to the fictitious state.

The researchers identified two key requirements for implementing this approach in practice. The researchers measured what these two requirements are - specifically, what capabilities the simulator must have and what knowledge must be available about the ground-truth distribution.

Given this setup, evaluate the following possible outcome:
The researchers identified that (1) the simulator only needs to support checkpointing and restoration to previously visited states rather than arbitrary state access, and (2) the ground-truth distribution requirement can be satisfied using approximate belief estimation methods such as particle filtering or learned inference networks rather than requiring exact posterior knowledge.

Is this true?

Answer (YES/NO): NO